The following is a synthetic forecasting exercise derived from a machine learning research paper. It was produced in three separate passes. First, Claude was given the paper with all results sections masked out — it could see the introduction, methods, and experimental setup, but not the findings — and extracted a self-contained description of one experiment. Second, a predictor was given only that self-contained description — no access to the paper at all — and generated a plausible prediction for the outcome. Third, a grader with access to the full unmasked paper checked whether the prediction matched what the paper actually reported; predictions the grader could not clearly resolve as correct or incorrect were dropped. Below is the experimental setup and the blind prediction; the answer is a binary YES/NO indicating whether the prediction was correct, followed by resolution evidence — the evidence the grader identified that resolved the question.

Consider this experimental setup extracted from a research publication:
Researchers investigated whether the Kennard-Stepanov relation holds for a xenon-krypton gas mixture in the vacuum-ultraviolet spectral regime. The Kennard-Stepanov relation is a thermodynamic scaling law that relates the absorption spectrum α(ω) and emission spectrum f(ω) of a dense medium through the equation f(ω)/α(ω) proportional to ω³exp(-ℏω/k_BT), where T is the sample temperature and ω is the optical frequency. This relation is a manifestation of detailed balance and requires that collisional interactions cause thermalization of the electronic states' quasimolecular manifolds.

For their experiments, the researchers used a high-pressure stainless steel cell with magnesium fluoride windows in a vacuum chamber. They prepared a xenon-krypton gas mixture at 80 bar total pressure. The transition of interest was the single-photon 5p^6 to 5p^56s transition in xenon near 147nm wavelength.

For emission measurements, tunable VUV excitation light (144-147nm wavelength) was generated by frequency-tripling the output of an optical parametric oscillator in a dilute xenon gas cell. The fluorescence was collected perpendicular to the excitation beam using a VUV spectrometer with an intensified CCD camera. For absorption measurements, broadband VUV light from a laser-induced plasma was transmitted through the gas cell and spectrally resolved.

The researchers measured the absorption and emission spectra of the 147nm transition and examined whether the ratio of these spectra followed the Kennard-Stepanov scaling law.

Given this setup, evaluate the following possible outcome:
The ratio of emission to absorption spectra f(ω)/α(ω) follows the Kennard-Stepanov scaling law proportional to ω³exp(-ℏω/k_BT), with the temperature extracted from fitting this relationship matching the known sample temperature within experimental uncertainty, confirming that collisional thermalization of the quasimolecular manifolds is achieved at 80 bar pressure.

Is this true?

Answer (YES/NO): NO